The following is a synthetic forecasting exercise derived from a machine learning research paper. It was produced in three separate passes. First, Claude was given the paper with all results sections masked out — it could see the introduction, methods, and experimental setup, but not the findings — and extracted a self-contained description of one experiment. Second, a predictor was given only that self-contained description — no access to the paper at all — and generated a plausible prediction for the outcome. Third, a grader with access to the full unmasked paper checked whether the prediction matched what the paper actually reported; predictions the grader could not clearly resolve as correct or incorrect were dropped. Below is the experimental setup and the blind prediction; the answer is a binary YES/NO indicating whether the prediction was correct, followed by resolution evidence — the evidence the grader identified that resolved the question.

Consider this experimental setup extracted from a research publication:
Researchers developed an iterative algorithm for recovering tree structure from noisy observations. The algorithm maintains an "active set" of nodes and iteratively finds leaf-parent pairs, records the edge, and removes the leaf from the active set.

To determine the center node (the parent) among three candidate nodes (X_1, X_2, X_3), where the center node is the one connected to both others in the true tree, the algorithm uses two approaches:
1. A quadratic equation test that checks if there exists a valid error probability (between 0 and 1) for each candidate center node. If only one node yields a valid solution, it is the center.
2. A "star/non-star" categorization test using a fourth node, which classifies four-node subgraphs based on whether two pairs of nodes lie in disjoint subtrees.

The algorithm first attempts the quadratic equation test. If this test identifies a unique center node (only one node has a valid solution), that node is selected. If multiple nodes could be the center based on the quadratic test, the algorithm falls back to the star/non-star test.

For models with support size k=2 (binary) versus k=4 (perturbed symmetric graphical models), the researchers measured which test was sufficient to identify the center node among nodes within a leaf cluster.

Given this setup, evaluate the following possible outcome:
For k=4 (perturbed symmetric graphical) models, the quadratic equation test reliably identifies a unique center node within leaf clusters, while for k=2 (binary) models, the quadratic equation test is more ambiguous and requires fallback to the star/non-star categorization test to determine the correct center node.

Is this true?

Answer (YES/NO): YES